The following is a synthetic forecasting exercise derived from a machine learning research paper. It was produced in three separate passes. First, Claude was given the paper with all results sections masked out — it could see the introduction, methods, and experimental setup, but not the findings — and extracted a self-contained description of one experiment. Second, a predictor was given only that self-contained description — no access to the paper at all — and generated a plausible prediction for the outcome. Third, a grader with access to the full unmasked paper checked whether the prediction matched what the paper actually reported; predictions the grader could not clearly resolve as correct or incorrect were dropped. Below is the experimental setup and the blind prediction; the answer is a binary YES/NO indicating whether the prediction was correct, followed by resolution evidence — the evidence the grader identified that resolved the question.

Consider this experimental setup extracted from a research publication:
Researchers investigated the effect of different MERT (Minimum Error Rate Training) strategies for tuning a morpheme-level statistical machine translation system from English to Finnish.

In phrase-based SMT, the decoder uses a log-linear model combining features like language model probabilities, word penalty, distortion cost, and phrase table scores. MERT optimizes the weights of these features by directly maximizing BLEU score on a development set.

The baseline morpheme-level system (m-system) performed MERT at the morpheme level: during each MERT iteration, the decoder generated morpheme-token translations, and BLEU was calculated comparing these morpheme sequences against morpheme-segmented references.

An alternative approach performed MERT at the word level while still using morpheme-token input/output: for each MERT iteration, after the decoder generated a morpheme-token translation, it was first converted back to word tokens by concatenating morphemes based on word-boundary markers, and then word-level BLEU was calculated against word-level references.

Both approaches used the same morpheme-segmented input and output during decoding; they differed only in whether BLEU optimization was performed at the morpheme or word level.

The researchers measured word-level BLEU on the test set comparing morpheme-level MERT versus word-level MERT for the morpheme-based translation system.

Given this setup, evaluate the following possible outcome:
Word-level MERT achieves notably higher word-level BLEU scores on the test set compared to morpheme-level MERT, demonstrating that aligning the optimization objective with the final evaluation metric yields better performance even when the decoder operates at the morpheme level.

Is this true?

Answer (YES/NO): YES